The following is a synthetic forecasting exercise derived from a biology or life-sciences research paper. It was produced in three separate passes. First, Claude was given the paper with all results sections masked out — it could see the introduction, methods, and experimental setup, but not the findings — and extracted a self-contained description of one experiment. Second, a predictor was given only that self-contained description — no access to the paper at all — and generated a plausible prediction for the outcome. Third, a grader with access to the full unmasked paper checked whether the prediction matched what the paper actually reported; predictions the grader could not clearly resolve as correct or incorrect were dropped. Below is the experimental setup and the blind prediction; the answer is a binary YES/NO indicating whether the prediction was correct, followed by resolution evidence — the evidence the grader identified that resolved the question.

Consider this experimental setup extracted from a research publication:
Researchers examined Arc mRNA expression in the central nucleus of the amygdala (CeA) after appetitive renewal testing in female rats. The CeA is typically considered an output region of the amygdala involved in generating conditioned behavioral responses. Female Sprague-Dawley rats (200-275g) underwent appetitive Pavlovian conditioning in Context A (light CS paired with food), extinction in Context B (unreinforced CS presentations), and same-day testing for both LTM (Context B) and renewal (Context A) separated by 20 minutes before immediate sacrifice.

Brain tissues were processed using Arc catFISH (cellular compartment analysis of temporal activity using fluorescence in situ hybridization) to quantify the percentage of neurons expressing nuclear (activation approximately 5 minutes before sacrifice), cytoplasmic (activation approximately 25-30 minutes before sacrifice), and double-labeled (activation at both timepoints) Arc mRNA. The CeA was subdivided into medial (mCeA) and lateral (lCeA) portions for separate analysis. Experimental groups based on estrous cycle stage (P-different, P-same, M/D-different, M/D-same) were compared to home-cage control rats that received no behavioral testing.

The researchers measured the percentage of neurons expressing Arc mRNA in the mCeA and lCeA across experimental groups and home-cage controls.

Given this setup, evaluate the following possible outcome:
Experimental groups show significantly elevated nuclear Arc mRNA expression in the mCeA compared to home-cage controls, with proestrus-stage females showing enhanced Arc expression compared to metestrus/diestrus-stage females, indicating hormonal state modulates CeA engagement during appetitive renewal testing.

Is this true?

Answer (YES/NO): NO